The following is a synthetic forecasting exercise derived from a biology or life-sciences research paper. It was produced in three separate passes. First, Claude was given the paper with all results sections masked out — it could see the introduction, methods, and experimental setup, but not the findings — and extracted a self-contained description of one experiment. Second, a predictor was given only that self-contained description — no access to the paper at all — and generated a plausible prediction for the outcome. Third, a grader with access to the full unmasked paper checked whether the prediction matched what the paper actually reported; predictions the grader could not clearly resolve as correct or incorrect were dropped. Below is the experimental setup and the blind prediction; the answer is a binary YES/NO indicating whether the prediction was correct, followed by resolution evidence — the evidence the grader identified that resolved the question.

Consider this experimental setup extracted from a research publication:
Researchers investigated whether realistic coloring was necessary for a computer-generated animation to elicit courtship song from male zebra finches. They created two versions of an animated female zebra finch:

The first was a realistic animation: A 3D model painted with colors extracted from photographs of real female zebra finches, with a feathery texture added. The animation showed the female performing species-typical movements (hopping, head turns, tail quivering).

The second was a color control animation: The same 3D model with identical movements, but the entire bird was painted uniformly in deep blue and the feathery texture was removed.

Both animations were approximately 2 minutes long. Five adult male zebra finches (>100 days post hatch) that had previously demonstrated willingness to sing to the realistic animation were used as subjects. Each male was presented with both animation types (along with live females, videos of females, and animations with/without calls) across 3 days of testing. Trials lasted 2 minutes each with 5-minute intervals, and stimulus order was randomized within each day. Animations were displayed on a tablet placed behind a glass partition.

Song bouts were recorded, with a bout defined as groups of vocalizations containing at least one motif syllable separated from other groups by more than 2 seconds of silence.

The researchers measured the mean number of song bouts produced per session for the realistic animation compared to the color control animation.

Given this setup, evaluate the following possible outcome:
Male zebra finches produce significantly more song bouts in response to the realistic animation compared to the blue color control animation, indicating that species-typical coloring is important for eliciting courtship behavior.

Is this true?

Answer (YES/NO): NO